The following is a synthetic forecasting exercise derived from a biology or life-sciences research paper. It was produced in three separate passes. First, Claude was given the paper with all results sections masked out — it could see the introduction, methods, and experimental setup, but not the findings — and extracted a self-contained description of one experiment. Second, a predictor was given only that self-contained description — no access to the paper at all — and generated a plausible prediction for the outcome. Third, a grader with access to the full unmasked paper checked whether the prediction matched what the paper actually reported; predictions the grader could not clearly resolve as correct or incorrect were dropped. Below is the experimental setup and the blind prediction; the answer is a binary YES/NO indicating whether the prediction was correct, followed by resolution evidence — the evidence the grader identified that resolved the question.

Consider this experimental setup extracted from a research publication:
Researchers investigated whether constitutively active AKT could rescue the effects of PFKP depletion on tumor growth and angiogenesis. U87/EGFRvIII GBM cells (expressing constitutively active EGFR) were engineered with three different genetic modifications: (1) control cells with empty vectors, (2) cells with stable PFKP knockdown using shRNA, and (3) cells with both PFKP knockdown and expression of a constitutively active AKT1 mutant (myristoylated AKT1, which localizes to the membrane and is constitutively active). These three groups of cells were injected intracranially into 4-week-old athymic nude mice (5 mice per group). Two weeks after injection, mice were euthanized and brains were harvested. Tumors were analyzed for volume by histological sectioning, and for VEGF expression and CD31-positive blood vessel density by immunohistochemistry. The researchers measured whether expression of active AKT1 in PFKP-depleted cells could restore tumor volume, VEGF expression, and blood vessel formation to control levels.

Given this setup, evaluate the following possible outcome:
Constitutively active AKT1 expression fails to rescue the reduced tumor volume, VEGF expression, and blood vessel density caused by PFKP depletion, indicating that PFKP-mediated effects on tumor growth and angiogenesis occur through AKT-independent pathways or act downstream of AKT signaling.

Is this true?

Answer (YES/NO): NO